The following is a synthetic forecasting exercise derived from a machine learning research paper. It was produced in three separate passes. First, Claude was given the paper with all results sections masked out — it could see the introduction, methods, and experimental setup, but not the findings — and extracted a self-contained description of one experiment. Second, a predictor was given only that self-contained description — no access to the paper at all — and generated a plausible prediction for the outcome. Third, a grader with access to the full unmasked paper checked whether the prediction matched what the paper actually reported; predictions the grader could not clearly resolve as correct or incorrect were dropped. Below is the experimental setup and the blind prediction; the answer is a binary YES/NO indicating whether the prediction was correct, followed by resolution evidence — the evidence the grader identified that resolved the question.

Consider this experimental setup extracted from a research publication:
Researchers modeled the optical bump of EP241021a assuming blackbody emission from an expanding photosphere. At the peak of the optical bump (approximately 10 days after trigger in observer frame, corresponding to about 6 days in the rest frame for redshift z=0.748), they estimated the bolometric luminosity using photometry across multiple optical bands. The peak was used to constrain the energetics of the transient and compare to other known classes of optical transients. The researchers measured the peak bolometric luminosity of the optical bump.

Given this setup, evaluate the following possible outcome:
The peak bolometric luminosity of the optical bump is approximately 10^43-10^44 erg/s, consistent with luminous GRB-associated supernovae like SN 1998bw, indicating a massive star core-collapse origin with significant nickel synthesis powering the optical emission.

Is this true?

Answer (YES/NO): NO